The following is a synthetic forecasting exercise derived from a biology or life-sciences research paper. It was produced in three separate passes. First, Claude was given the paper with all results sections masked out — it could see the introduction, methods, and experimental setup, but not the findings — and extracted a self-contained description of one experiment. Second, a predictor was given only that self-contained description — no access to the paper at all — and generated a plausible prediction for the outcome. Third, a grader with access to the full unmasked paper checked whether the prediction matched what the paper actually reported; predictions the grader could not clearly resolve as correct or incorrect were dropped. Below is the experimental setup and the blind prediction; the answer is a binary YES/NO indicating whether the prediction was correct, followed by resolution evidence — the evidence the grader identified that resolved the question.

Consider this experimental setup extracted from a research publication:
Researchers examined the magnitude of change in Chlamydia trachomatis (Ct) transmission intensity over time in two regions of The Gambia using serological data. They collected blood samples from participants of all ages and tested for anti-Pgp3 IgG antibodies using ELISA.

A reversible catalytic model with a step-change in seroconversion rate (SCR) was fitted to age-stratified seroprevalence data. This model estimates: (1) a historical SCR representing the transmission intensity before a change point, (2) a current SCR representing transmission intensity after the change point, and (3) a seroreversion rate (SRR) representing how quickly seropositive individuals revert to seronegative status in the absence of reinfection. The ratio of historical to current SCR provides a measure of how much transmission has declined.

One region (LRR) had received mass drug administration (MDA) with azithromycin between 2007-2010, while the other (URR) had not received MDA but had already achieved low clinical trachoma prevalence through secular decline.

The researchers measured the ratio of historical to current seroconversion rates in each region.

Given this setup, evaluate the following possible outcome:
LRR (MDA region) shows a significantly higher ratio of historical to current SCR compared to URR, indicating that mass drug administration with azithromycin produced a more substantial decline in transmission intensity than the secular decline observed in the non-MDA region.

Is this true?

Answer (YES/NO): NO